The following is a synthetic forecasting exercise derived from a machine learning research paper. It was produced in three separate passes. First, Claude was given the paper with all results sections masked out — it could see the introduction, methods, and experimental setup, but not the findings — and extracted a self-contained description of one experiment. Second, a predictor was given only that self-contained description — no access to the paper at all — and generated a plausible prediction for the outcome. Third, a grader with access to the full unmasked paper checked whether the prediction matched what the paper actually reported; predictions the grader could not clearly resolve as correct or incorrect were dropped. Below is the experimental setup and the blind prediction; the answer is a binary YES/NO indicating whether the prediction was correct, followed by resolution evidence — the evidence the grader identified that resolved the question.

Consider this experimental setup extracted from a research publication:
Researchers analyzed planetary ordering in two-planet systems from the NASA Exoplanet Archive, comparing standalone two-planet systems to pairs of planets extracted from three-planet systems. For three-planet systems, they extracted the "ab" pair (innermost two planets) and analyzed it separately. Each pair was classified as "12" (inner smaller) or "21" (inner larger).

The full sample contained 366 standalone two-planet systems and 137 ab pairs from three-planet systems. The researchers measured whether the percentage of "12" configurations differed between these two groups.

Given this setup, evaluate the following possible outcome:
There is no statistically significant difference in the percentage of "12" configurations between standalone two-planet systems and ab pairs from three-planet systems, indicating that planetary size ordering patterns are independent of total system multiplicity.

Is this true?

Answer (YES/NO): YES